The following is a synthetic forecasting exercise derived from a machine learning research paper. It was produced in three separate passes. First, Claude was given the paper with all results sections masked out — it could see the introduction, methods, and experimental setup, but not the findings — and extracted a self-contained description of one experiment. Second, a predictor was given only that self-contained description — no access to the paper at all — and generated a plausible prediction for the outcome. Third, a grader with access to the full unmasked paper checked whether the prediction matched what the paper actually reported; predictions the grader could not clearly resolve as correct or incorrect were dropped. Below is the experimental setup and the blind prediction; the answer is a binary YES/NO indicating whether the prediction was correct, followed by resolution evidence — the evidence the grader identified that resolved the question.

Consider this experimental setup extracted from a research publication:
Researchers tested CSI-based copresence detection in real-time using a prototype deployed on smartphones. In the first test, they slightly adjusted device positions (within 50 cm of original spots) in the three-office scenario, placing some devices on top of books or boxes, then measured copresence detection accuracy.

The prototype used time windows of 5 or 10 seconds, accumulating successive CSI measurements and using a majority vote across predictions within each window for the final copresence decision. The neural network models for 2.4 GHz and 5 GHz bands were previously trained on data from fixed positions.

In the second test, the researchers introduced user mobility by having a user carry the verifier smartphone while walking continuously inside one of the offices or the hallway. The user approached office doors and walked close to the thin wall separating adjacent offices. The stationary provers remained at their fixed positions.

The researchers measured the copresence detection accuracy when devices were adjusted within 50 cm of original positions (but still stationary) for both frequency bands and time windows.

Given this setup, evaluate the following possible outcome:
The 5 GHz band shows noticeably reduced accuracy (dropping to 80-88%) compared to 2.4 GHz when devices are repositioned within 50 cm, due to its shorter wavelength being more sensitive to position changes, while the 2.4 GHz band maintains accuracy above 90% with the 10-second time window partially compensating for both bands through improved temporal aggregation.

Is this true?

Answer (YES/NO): NO